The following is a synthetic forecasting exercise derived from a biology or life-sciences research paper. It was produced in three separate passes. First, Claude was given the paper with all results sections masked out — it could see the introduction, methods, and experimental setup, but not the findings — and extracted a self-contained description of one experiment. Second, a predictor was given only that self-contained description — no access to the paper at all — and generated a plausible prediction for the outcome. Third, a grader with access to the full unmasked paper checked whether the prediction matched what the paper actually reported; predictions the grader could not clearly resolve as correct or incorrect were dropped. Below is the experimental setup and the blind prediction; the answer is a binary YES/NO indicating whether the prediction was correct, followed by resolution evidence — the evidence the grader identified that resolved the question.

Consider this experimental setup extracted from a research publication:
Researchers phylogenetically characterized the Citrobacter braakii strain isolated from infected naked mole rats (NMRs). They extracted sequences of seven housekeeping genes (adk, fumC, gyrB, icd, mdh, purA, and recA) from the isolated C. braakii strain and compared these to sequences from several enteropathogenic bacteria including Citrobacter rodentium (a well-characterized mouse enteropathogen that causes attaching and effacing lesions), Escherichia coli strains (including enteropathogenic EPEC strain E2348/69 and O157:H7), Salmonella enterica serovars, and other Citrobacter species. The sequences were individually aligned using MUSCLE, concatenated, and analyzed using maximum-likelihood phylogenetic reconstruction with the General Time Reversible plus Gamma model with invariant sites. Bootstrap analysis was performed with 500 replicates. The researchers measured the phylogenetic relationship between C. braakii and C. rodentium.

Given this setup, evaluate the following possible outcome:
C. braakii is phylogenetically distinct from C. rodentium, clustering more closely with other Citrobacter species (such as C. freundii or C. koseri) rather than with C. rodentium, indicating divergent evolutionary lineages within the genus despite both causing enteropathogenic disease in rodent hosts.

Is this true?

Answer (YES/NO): NO